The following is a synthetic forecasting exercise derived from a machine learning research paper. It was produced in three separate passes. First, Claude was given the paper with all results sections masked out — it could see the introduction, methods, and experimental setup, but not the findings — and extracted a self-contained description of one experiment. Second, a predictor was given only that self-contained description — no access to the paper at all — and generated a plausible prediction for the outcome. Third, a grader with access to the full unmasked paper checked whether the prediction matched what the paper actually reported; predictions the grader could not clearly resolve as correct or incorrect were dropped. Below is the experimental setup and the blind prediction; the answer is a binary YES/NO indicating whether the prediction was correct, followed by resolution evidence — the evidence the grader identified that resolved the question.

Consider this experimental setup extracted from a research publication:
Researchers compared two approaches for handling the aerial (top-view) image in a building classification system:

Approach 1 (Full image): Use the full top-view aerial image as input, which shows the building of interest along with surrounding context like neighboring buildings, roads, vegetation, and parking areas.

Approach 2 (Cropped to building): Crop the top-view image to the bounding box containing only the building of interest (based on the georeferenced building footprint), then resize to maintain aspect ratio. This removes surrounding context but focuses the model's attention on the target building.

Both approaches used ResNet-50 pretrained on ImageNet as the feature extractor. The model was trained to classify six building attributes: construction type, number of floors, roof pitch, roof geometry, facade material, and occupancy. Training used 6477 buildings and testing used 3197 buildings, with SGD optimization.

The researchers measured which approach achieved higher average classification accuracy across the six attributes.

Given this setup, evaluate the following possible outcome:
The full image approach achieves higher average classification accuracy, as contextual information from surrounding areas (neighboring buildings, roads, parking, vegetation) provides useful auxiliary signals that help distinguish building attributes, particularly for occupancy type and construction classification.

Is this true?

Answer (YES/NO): NO